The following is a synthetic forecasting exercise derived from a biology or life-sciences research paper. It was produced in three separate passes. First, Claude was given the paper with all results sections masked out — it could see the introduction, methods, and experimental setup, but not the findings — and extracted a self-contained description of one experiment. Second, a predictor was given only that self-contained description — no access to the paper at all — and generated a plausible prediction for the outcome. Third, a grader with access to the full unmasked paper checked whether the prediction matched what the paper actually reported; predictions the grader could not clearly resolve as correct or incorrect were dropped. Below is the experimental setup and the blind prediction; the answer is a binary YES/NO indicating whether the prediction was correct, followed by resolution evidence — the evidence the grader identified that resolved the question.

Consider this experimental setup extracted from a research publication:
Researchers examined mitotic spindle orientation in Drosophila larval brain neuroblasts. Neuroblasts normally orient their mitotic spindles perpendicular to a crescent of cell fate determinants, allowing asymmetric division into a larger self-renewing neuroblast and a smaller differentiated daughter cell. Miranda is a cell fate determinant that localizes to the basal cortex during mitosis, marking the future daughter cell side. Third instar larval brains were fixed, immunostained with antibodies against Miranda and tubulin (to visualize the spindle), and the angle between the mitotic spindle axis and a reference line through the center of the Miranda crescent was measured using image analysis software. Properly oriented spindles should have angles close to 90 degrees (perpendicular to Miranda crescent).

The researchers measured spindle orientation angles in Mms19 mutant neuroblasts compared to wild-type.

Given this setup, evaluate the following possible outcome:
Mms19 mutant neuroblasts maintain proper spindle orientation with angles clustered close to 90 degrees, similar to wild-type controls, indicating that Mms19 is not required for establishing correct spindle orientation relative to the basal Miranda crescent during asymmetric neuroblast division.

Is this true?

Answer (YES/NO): NO